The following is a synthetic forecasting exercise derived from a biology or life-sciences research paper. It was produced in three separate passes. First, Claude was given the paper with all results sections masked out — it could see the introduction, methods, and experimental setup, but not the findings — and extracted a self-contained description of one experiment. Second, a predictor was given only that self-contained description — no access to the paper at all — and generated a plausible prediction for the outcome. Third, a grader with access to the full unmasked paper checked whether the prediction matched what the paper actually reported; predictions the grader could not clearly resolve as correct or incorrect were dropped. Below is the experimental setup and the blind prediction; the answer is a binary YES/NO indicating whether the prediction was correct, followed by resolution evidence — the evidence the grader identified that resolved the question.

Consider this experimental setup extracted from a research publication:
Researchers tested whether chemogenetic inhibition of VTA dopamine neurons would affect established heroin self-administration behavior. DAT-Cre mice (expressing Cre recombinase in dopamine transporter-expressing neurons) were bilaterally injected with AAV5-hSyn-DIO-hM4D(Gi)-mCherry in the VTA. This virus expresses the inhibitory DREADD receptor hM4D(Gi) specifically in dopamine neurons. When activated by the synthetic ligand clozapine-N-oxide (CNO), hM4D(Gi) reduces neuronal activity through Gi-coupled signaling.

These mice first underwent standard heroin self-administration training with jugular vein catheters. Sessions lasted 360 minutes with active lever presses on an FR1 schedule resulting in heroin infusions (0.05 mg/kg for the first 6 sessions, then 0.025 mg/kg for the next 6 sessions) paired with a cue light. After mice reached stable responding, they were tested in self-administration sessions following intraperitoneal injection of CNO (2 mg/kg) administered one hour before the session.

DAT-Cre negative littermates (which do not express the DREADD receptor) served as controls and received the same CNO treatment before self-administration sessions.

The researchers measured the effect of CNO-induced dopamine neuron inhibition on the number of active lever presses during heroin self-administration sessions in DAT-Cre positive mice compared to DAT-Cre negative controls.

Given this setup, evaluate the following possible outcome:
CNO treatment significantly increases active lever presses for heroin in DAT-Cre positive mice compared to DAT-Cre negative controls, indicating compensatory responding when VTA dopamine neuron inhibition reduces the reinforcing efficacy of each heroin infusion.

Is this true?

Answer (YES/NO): NO